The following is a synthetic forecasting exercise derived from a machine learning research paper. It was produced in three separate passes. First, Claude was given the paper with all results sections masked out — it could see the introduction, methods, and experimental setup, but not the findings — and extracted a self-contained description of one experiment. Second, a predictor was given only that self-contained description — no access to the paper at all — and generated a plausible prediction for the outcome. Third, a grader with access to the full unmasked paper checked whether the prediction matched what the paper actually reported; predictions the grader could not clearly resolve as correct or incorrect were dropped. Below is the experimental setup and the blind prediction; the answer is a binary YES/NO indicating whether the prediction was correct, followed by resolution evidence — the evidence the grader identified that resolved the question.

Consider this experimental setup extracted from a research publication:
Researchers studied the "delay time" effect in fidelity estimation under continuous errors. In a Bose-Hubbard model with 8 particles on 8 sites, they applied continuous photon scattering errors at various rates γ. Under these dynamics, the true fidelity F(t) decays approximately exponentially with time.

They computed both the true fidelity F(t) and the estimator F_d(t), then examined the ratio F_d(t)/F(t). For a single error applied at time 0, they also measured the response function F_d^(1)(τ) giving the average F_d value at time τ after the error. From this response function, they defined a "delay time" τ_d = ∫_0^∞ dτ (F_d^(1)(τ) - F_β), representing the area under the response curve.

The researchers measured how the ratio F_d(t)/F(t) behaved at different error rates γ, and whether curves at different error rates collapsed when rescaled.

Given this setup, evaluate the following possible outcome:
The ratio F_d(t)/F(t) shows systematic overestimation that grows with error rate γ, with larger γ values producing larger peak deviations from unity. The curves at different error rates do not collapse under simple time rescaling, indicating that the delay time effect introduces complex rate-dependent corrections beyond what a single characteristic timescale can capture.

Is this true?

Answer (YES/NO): NO